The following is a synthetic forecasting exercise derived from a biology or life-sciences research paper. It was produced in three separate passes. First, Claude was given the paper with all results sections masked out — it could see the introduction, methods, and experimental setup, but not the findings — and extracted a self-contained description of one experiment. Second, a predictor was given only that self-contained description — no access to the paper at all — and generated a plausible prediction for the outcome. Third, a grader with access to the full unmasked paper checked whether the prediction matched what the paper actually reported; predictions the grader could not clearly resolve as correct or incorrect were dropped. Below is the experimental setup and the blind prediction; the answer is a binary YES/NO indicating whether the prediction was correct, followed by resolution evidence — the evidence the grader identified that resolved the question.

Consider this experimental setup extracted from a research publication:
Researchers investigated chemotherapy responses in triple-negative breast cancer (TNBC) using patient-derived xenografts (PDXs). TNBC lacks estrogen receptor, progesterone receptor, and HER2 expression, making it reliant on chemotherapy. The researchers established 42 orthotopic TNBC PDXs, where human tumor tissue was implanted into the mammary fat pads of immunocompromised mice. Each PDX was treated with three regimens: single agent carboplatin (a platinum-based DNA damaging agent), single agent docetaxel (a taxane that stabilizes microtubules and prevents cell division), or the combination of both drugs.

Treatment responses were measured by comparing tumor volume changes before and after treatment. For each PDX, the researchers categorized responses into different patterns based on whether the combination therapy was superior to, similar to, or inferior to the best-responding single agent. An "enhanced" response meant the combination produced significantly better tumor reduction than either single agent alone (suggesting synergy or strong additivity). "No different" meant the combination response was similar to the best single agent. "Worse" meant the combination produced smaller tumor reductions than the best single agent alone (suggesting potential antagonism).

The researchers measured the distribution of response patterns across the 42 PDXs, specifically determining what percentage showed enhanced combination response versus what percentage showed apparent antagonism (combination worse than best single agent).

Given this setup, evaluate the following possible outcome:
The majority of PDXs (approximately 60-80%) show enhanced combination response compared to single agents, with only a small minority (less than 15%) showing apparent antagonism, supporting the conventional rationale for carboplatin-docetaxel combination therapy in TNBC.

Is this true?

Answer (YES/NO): NO